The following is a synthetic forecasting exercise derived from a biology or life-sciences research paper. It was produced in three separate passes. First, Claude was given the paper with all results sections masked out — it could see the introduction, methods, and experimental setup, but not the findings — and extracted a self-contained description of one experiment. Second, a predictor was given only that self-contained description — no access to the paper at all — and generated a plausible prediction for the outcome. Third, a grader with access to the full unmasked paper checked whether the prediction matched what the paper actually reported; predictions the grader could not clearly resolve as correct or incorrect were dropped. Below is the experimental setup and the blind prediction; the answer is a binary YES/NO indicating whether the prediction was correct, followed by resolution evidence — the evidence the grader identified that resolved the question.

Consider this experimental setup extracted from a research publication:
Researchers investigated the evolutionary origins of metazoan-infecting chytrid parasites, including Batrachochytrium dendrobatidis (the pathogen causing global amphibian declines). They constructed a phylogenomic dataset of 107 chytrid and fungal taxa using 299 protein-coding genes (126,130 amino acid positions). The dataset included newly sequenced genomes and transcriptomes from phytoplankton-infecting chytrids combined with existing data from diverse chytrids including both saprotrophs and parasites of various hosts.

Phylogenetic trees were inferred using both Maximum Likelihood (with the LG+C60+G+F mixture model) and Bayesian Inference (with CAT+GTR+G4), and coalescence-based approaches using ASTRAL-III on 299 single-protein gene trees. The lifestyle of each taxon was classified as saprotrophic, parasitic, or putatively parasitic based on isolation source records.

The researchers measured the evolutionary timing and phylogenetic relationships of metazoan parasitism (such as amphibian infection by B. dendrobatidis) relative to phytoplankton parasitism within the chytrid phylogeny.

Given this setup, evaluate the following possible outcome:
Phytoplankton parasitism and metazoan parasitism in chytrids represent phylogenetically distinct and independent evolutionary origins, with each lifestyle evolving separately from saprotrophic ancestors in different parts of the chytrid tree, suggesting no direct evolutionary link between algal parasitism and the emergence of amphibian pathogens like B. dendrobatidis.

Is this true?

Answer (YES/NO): NO